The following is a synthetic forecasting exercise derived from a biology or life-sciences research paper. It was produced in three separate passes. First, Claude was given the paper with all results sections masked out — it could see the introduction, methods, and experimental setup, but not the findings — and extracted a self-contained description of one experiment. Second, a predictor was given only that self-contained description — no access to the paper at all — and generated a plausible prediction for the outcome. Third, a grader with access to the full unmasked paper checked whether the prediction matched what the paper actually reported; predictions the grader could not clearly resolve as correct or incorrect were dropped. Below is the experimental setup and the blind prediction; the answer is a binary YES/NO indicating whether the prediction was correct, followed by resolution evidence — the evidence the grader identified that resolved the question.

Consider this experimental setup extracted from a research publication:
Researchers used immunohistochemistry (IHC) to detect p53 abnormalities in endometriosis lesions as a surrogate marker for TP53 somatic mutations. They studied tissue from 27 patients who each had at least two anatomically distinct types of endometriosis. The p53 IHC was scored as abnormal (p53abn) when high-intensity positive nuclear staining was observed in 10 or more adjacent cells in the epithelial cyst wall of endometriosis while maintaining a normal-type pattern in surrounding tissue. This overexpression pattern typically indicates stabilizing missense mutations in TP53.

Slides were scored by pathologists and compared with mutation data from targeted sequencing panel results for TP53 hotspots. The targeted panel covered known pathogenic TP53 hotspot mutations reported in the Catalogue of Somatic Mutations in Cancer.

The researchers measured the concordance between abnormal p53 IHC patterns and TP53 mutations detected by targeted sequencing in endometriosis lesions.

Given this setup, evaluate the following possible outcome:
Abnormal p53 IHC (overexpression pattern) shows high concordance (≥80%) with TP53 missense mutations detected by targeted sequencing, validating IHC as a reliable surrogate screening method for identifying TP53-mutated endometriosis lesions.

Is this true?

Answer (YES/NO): NO